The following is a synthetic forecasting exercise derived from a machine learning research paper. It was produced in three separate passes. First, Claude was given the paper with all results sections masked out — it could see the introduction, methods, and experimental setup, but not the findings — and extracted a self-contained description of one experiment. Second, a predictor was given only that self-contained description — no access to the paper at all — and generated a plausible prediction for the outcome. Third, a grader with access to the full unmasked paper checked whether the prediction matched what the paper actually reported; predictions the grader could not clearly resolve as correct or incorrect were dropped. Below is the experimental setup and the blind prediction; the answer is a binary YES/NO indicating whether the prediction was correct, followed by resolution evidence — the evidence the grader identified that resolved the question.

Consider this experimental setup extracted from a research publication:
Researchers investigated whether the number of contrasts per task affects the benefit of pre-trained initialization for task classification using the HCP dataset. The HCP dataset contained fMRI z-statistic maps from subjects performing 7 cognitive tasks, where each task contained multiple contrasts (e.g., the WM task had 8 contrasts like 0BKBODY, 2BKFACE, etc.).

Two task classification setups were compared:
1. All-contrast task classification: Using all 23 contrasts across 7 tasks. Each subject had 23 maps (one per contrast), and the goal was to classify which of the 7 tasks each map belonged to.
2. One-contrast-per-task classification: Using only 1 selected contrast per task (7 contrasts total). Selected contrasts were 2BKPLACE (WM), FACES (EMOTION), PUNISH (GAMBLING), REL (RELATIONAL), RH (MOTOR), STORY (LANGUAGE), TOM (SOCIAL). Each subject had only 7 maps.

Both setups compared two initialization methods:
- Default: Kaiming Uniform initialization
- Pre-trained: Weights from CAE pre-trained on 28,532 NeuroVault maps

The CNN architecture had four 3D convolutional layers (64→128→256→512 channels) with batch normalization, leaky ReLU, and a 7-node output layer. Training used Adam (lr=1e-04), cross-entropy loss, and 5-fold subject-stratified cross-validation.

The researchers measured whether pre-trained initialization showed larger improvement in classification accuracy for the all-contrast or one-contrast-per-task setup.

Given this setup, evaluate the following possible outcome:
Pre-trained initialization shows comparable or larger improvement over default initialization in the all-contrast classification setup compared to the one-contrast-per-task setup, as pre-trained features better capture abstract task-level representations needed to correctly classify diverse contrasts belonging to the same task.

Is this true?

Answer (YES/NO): NO